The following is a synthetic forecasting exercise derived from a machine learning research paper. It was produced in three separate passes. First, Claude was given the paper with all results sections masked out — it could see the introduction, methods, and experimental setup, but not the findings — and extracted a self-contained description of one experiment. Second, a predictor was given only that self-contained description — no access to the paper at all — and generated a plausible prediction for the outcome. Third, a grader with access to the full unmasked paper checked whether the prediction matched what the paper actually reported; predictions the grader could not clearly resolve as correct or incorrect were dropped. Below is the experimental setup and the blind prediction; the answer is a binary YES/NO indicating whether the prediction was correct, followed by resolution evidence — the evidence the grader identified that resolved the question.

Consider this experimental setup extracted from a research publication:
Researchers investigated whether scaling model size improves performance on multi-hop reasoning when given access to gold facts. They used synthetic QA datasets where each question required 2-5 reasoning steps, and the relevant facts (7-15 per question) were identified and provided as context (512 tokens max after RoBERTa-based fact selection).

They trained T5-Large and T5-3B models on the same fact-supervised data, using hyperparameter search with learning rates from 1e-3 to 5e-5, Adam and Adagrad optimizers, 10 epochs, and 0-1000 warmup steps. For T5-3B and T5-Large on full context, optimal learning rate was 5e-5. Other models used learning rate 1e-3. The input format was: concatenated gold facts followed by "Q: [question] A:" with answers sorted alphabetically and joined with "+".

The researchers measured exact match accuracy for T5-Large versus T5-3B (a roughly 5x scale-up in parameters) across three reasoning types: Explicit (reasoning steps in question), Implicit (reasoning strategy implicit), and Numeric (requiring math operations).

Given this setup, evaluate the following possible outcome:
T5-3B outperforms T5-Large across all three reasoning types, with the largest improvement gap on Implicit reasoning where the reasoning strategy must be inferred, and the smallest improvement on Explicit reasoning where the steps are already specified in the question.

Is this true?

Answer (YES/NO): NO